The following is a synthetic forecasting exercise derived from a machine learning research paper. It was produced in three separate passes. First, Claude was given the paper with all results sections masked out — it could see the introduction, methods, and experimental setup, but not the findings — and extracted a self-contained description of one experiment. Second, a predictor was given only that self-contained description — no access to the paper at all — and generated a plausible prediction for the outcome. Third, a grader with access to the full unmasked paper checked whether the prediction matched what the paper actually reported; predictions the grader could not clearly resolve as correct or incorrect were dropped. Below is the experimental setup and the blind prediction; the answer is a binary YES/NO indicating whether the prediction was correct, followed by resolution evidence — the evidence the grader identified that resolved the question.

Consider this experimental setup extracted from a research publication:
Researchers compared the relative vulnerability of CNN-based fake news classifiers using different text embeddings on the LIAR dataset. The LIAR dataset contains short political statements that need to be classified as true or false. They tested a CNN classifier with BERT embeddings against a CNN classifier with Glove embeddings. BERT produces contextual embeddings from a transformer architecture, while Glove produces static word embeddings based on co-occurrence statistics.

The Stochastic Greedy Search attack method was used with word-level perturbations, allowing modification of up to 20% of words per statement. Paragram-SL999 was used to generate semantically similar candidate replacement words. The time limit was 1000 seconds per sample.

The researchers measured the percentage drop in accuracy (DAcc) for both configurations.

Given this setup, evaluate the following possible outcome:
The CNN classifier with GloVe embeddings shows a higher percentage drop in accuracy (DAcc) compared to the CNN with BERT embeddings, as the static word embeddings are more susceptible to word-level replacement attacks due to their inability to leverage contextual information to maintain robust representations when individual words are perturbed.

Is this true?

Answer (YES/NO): YES